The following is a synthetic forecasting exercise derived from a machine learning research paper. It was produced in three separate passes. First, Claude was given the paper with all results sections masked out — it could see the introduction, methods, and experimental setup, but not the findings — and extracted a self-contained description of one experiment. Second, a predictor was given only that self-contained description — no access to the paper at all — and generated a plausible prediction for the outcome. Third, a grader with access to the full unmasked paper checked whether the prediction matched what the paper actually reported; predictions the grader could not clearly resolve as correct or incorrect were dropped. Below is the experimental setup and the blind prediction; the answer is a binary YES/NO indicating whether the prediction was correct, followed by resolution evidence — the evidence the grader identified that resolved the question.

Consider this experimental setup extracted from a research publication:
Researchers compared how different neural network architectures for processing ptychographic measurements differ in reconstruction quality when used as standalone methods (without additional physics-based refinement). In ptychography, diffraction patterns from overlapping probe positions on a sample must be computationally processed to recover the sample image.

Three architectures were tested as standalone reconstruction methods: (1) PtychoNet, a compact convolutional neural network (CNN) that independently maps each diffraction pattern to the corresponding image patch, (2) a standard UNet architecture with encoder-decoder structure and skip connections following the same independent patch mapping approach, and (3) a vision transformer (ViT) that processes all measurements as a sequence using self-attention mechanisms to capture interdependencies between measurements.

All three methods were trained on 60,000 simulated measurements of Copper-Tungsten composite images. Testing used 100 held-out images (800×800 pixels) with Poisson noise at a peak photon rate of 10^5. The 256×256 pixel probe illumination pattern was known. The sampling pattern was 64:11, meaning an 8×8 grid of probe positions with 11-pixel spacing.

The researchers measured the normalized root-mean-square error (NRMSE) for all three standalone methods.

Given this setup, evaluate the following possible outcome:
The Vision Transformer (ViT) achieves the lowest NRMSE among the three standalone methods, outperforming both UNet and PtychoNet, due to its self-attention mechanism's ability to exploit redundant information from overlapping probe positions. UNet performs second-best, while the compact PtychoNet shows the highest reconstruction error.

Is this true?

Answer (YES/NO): YES